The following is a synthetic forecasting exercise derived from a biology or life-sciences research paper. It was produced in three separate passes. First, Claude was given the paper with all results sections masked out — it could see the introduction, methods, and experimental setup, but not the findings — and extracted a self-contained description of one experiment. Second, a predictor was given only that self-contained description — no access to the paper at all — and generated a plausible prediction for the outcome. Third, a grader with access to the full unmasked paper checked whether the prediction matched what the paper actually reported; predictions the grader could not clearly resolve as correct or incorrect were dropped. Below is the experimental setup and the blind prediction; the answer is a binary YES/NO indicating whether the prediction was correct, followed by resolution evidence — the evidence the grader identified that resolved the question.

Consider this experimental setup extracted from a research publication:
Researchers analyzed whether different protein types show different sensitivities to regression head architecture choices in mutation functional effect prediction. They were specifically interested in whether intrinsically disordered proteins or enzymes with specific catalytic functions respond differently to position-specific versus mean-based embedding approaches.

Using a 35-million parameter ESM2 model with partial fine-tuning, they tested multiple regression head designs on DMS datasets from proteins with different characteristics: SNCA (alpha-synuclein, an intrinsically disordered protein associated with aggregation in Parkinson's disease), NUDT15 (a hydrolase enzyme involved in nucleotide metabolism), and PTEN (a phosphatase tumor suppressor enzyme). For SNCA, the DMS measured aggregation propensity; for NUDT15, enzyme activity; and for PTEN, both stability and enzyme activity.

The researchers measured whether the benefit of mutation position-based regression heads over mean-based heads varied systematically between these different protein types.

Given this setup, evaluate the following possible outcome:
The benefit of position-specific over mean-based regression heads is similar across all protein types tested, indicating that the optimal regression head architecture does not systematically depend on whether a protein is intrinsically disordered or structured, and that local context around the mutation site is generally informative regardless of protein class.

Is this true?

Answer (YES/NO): NO